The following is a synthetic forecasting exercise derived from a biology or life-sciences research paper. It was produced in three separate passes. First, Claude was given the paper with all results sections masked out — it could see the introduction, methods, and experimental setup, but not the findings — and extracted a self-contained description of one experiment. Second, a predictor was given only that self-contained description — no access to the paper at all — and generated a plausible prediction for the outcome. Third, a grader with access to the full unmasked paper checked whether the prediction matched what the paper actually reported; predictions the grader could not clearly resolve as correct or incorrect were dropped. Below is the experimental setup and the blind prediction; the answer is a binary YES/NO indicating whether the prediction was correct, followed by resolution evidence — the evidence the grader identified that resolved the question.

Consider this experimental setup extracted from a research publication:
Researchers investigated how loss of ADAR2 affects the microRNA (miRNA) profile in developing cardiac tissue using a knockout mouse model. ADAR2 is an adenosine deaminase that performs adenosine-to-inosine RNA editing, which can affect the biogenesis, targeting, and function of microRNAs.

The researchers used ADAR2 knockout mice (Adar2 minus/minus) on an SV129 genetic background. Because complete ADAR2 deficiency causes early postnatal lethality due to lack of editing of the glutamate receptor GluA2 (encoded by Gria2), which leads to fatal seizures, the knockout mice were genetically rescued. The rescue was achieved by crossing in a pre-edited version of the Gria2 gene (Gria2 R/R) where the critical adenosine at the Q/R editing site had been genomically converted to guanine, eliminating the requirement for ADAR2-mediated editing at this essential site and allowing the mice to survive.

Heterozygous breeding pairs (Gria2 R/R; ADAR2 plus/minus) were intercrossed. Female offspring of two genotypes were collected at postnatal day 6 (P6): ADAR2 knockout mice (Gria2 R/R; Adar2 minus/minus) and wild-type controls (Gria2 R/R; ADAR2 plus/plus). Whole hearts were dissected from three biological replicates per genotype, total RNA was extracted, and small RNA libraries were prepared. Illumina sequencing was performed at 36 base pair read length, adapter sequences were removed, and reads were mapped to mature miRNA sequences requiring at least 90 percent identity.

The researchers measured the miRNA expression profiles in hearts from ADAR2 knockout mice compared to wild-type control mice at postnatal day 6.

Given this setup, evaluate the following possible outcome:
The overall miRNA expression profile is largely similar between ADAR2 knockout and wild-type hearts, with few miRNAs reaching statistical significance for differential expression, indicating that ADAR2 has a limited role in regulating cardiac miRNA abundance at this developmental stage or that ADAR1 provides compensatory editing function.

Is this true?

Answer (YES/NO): NO